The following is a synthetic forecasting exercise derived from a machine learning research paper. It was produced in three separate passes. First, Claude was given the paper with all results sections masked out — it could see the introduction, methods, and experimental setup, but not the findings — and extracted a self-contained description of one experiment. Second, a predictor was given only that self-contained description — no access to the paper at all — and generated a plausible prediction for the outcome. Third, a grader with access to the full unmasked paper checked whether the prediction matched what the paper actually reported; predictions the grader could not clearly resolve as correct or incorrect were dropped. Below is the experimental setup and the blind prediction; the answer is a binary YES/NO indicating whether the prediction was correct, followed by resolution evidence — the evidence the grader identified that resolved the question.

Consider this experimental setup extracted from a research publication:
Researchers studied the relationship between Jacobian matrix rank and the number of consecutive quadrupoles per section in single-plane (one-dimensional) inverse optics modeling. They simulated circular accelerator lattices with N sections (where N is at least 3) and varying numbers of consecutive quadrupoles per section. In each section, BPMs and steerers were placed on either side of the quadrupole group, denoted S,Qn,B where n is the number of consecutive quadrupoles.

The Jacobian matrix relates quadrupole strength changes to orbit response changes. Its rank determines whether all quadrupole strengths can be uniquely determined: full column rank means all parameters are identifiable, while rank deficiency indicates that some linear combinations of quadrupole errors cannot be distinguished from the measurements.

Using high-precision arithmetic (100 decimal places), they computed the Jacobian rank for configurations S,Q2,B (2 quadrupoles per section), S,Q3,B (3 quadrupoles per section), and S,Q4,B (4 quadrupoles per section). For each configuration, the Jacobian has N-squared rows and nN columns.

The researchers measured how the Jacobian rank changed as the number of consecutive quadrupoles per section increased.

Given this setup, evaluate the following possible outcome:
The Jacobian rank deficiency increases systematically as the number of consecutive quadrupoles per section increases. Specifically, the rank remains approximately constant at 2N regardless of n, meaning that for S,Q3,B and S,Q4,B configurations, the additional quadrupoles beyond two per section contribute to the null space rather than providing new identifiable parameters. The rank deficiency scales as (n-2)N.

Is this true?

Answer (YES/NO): NO